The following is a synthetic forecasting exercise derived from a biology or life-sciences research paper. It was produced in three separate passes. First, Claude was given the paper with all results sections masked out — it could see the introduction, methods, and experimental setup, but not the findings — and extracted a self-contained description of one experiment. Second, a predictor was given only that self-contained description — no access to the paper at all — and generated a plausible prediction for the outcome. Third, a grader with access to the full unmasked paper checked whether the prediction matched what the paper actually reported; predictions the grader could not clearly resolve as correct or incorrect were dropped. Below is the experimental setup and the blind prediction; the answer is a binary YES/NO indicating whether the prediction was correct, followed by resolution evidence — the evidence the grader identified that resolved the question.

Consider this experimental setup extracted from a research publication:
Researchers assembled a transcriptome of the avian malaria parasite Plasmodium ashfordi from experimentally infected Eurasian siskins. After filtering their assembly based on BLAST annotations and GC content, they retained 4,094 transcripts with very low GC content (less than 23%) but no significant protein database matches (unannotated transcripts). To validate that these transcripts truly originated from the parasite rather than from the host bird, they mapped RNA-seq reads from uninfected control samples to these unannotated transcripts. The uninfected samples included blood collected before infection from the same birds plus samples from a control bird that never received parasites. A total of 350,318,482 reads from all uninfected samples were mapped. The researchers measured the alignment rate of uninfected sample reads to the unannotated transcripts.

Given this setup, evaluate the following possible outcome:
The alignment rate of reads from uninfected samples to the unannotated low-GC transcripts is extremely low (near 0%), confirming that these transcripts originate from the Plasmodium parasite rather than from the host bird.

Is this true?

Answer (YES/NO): YES